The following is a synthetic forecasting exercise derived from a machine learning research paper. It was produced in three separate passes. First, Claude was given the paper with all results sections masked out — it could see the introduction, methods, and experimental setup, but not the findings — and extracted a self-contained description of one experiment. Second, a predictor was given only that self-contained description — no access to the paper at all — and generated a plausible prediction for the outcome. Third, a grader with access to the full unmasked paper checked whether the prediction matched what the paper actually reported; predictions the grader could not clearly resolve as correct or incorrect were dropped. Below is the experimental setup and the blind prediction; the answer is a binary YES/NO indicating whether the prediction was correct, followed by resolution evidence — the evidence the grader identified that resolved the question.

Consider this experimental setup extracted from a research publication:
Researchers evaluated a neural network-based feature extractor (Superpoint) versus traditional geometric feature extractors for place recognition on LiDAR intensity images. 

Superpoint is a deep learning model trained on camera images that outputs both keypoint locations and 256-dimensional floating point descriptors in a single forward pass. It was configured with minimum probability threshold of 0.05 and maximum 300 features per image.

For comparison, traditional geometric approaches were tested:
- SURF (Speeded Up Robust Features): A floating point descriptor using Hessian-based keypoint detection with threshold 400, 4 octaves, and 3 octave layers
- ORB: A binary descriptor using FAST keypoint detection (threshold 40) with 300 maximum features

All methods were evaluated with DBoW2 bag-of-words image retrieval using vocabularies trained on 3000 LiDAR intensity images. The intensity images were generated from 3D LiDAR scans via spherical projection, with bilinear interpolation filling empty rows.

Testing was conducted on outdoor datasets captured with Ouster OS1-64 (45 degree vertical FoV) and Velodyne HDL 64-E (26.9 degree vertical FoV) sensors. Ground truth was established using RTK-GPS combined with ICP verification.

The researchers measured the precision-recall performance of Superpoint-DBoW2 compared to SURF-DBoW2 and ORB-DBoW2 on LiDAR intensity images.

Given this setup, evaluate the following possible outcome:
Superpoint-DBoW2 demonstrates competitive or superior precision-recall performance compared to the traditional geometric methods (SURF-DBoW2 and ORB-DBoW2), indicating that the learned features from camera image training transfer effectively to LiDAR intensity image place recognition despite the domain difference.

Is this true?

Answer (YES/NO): YES